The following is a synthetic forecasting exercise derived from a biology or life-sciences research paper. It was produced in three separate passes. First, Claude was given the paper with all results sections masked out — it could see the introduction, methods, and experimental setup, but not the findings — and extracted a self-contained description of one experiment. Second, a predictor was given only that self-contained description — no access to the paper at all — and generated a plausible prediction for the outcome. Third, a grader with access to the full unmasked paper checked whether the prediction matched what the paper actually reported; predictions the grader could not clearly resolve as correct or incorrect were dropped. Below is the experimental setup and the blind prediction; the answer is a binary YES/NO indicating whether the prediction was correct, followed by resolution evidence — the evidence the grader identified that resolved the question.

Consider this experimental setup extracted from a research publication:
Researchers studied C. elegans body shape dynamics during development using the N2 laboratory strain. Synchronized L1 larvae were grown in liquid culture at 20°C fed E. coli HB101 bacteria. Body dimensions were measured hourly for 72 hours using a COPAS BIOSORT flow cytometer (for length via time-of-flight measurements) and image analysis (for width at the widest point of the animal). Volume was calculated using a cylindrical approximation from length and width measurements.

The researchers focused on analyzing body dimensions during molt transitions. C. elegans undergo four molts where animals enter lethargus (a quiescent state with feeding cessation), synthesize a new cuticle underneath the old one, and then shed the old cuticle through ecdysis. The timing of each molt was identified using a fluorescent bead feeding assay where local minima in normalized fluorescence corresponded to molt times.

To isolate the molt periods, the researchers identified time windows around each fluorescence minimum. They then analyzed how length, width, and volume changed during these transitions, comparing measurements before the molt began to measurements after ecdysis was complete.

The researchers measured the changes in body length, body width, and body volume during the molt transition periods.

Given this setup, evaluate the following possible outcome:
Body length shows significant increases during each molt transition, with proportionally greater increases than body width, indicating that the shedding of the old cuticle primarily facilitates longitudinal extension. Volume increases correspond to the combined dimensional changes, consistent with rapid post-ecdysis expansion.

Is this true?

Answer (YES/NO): NO